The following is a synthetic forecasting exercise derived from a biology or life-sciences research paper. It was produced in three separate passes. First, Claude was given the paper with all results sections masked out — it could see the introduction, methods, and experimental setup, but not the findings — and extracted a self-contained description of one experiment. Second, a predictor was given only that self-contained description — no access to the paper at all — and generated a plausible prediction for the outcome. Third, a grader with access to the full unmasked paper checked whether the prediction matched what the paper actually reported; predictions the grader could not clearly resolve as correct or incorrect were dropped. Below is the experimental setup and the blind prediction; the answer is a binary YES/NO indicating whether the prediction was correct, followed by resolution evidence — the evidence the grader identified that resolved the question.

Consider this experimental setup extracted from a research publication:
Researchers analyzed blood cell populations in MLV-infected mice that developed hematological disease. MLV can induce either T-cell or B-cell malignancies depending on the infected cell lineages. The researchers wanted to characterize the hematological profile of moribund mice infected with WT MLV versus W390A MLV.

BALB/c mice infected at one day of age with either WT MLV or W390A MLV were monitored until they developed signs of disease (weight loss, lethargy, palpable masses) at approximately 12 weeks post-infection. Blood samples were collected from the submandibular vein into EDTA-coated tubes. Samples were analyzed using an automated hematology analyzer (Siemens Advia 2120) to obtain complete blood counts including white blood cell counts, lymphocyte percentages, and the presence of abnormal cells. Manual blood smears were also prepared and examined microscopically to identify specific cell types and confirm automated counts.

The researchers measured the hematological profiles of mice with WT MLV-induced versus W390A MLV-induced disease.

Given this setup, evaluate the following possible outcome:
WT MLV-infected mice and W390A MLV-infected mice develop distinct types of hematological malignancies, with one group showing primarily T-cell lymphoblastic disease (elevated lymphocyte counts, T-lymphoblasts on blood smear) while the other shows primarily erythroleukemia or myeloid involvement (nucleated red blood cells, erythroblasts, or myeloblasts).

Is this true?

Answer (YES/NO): NO